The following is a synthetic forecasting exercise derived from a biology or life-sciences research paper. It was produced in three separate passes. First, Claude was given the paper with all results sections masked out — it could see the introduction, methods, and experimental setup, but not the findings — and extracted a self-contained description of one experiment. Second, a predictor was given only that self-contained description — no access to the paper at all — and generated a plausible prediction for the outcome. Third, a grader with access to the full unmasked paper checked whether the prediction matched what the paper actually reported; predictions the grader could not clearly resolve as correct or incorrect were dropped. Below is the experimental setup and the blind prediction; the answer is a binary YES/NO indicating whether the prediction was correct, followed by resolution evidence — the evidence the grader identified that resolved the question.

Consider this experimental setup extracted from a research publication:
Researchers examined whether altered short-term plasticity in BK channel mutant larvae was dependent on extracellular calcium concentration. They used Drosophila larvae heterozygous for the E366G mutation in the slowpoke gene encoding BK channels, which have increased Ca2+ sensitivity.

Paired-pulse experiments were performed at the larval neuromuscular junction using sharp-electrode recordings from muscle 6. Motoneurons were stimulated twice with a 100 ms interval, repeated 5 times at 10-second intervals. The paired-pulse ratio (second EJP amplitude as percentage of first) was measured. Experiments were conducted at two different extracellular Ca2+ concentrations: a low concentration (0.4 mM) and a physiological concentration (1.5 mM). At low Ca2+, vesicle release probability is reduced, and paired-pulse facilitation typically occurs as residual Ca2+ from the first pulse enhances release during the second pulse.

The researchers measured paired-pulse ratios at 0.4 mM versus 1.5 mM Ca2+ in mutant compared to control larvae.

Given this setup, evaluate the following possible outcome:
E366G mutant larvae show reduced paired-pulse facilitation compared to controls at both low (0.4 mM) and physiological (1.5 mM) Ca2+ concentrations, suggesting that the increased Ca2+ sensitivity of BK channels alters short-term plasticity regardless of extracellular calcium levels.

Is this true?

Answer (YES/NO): NO